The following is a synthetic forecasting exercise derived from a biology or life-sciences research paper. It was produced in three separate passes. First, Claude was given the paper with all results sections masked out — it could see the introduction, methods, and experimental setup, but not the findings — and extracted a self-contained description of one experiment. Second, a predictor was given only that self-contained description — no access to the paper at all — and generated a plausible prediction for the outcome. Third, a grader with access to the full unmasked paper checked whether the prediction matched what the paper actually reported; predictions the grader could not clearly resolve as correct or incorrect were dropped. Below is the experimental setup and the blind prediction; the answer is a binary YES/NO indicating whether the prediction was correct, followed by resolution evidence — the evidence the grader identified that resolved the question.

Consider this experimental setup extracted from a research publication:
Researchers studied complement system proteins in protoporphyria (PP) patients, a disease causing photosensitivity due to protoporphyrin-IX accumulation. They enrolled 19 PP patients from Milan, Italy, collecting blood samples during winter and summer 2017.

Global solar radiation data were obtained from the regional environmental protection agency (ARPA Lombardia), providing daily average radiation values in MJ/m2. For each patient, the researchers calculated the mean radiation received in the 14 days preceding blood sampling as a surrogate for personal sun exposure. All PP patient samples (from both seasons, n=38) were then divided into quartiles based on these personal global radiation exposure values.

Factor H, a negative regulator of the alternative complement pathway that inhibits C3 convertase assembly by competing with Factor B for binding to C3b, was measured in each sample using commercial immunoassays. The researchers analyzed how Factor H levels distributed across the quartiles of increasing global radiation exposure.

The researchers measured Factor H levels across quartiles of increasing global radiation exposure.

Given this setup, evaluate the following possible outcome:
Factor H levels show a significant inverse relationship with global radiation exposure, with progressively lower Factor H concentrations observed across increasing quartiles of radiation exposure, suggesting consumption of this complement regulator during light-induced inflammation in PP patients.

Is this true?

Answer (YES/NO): YES